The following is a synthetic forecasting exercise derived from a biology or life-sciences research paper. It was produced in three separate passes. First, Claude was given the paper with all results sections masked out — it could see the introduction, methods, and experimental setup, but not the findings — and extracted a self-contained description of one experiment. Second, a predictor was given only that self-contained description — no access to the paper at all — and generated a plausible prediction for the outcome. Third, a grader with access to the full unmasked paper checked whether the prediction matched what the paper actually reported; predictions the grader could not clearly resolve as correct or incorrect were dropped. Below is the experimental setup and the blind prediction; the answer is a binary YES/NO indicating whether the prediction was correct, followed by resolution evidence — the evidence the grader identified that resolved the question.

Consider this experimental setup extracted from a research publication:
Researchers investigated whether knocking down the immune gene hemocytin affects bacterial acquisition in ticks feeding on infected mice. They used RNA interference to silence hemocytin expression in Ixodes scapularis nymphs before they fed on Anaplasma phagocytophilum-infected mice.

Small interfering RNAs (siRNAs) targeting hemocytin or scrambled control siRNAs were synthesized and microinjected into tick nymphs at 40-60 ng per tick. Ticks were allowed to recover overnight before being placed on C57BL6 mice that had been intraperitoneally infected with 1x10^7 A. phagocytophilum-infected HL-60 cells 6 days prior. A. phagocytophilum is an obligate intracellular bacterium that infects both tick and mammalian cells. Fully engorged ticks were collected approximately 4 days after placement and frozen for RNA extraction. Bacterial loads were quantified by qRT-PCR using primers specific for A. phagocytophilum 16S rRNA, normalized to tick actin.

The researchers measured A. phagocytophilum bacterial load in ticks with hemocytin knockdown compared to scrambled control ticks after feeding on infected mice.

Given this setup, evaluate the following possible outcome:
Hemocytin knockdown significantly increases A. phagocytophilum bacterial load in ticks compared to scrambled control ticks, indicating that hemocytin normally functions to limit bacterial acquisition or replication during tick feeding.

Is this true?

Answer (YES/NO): YES